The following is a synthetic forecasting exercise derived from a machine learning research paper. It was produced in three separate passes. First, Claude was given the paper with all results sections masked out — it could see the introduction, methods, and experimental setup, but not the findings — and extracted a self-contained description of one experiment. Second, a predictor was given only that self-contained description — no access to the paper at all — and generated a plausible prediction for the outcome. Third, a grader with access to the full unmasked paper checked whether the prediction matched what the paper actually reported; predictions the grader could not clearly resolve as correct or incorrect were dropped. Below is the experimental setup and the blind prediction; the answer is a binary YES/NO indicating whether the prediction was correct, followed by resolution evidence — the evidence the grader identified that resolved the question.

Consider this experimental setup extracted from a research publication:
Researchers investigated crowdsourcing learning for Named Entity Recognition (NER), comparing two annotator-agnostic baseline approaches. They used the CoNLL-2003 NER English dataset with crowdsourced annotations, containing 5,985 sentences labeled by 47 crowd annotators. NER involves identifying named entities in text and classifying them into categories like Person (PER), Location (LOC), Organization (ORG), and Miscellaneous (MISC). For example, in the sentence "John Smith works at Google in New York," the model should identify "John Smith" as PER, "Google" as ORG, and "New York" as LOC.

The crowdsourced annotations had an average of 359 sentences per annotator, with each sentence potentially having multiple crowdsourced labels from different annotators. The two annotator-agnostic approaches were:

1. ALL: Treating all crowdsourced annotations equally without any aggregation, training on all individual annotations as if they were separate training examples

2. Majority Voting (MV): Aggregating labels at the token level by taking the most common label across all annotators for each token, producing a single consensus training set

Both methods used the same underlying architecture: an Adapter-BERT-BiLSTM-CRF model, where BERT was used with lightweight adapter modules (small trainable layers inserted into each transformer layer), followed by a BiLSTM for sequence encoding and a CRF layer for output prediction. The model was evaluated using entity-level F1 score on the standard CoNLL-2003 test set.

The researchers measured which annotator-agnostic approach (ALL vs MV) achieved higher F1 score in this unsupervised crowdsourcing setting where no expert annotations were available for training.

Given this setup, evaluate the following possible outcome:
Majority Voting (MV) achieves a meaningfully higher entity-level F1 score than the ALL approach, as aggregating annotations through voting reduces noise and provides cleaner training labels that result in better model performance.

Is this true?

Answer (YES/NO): YES